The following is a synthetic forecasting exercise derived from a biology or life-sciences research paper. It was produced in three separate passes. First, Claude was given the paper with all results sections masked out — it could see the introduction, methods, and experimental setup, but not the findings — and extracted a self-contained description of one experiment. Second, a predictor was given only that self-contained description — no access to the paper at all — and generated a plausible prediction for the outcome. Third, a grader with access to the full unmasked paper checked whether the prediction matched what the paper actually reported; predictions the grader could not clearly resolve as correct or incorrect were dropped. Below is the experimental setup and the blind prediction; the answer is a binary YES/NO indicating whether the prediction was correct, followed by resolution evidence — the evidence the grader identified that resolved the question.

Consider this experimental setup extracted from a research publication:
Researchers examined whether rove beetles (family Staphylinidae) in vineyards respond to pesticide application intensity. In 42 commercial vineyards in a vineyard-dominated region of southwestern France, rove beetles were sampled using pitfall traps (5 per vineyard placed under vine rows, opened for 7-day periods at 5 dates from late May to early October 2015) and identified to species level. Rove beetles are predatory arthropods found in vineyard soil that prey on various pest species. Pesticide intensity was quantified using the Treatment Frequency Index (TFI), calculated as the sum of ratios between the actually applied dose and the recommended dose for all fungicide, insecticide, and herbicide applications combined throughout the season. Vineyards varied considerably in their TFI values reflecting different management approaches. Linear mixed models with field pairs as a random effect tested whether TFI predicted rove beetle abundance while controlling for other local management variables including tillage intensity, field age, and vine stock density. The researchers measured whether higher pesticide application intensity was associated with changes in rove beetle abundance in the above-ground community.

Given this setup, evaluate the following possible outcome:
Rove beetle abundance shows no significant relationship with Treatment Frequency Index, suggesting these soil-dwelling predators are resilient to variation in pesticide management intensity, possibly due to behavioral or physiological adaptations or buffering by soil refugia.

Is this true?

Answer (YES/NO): YES